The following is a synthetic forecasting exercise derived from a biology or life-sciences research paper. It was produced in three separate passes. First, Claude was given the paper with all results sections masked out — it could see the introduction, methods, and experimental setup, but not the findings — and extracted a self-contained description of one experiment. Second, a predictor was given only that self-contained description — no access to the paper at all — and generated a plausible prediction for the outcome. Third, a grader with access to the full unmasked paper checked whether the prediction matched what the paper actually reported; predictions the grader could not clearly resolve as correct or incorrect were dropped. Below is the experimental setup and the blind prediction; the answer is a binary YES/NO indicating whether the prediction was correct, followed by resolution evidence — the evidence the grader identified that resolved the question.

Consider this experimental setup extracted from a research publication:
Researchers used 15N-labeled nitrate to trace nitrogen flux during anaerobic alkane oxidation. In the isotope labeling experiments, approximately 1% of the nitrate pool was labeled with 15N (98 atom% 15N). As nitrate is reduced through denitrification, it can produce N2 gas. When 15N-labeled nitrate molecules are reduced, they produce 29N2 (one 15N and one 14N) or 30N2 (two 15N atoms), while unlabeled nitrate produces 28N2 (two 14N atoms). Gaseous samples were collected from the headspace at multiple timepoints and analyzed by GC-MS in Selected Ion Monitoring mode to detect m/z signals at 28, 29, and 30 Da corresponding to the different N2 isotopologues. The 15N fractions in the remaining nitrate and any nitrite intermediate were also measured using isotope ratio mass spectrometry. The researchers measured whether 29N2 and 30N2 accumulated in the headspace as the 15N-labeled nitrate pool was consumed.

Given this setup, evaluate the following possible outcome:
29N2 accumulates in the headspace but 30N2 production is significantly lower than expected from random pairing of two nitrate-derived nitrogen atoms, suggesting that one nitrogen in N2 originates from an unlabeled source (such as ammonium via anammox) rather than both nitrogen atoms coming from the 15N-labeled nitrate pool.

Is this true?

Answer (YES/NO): NO